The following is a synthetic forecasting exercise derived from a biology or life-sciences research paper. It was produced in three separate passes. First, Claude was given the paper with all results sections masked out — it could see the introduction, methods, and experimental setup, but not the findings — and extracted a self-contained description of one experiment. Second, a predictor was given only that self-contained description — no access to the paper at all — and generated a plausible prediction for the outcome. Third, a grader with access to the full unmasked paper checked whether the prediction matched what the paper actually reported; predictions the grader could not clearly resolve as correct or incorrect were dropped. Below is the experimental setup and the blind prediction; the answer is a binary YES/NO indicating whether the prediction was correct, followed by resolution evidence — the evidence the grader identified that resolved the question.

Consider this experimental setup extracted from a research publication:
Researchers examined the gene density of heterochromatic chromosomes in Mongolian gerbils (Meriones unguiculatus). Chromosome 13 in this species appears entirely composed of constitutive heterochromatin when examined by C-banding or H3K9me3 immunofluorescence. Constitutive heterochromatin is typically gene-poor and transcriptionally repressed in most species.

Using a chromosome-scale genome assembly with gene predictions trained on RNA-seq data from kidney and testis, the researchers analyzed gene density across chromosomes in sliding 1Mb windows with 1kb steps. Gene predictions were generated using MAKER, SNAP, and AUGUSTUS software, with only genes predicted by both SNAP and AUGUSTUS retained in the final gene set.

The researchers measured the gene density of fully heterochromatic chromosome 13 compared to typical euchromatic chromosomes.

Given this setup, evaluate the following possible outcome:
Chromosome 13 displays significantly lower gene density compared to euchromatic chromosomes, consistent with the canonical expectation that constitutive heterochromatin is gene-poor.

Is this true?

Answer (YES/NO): NO